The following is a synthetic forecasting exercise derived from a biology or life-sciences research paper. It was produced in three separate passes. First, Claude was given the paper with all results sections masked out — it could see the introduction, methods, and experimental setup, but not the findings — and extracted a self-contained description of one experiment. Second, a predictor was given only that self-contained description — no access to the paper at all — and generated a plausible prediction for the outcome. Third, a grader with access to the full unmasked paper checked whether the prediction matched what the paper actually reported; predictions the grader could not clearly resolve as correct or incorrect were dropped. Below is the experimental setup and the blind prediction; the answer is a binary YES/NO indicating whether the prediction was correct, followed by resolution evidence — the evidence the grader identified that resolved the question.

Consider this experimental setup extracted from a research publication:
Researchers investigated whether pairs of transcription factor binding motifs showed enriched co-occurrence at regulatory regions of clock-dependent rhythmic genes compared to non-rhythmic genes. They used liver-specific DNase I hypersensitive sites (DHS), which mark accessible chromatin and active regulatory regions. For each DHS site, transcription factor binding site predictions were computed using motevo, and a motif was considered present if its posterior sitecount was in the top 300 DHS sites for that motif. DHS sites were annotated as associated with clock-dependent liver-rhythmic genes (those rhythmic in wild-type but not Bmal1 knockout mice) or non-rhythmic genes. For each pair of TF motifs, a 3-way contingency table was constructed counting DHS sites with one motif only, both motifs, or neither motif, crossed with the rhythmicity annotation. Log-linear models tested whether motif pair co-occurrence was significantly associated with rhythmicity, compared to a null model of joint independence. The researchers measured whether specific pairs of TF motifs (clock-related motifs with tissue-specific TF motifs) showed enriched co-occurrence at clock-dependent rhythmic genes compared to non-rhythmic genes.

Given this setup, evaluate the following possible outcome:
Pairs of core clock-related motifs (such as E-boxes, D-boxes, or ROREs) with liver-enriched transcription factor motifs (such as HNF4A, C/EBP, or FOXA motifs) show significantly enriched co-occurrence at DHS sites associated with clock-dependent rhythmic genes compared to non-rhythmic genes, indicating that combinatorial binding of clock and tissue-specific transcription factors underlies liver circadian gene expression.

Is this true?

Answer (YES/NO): YES